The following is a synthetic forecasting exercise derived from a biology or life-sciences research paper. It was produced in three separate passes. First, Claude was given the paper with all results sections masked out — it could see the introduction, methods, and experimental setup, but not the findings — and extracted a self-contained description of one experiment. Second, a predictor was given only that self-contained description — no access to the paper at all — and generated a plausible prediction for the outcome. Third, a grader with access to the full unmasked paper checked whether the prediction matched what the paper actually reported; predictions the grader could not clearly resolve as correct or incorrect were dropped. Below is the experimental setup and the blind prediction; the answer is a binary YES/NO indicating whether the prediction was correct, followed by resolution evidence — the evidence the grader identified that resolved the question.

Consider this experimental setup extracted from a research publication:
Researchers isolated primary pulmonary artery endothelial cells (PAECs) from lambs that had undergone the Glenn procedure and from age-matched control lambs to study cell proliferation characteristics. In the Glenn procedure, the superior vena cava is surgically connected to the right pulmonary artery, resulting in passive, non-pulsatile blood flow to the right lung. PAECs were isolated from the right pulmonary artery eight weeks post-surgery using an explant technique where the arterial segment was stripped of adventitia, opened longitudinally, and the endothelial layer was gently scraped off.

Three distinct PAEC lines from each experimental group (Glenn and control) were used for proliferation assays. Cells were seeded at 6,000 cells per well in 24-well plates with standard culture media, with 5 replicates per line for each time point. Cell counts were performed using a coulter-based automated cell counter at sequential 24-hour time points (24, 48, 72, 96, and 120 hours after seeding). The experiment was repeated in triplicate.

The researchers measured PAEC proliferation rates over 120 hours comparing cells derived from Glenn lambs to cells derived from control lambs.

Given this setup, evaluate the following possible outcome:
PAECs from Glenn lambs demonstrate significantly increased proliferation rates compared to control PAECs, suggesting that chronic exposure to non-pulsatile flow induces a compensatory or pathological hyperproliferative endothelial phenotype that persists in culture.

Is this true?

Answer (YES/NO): YES